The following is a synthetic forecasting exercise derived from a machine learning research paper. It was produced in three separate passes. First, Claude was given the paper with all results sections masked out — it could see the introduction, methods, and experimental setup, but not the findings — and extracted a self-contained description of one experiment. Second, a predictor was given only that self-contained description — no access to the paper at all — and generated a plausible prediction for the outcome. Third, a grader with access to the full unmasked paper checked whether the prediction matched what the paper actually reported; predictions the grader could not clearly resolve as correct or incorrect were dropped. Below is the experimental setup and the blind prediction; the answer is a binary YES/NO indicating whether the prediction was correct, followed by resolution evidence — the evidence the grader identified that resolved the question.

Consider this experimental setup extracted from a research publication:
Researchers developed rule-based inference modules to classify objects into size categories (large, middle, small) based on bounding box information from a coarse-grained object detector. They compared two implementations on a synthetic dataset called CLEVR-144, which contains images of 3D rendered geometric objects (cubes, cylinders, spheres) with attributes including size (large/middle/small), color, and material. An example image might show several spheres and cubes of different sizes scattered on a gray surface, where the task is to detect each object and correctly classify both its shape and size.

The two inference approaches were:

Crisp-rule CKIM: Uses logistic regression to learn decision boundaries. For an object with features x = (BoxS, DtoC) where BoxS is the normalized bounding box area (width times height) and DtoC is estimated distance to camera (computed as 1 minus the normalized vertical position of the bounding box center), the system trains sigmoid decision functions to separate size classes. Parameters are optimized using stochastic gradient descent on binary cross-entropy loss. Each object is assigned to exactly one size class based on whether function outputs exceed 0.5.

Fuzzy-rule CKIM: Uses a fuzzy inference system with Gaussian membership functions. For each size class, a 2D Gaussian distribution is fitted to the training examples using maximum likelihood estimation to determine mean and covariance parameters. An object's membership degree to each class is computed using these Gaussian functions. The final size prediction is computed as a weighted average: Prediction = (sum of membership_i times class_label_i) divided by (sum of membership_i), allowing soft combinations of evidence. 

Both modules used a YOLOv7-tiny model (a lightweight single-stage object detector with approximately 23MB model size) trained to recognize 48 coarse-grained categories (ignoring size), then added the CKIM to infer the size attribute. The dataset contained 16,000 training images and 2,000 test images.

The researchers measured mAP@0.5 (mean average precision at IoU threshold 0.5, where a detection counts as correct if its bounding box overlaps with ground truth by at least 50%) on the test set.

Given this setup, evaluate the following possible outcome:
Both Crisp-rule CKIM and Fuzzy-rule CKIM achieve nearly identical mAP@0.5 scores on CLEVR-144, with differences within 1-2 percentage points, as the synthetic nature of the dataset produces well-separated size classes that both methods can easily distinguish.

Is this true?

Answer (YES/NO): NO